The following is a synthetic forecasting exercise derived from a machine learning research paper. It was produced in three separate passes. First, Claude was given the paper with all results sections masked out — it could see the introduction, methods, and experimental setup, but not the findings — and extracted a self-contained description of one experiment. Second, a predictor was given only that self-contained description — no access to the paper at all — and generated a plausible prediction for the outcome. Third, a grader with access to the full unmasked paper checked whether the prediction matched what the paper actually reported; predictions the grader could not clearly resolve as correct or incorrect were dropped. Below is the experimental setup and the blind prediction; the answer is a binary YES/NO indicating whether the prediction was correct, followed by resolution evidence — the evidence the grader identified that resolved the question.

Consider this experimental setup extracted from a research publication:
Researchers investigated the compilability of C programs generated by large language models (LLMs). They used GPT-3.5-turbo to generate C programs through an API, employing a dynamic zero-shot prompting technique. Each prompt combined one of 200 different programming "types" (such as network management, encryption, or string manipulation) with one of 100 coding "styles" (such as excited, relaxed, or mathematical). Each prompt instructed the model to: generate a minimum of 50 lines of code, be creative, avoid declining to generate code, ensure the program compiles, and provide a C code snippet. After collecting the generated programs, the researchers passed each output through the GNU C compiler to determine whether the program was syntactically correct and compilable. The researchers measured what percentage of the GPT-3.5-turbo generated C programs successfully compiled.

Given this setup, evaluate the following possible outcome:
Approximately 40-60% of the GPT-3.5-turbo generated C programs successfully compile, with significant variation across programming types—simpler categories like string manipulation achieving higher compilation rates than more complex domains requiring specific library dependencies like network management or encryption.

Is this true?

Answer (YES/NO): NO